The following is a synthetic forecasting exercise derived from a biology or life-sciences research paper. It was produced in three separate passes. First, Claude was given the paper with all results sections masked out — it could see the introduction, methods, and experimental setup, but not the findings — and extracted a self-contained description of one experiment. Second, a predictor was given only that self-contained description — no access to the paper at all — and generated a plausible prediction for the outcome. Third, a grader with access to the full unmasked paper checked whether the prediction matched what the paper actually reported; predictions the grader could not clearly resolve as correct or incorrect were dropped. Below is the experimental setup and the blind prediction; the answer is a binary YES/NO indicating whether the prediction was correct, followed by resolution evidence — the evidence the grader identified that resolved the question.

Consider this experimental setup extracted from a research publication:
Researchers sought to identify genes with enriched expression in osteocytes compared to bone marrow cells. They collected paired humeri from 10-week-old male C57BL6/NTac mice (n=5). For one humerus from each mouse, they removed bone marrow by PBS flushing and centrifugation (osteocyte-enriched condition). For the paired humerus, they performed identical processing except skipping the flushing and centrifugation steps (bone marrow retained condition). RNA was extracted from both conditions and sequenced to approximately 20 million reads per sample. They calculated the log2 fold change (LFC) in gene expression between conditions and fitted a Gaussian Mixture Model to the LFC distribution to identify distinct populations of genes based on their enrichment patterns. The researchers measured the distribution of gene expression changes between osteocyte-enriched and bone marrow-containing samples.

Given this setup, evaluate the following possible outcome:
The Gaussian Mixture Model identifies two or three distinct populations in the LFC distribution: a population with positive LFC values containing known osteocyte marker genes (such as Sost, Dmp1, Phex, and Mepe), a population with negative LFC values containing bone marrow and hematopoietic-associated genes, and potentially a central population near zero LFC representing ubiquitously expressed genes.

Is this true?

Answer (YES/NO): NO